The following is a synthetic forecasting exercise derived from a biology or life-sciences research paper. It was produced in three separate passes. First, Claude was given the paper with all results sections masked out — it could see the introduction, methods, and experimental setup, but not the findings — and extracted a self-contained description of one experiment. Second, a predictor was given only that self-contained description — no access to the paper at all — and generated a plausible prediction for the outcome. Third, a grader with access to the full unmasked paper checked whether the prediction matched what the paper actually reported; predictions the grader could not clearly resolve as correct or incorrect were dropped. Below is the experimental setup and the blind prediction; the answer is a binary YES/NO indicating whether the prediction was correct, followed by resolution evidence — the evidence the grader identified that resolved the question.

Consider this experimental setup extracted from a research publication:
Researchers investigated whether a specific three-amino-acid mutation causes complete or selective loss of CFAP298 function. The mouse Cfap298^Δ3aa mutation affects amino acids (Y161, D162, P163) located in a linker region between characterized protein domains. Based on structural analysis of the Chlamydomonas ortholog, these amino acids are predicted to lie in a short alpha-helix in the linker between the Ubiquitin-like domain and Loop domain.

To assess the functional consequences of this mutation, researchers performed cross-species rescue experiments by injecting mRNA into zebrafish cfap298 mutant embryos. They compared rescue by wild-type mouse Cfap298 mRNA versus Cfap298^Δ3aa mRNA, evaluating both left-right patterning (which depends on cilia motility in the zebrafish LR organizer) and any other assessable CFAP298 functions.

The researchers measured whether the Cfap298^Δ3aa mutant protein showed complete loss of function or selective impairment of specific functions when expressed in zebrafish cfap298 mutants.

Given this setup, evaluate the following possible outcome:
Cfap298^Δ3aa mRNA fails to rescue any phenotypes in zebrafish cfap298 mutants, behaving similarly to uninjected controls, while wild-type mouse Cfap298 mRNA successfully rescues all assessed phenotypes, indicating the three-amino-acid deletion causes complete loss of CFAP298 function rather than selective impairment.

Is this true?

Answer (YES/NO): NO